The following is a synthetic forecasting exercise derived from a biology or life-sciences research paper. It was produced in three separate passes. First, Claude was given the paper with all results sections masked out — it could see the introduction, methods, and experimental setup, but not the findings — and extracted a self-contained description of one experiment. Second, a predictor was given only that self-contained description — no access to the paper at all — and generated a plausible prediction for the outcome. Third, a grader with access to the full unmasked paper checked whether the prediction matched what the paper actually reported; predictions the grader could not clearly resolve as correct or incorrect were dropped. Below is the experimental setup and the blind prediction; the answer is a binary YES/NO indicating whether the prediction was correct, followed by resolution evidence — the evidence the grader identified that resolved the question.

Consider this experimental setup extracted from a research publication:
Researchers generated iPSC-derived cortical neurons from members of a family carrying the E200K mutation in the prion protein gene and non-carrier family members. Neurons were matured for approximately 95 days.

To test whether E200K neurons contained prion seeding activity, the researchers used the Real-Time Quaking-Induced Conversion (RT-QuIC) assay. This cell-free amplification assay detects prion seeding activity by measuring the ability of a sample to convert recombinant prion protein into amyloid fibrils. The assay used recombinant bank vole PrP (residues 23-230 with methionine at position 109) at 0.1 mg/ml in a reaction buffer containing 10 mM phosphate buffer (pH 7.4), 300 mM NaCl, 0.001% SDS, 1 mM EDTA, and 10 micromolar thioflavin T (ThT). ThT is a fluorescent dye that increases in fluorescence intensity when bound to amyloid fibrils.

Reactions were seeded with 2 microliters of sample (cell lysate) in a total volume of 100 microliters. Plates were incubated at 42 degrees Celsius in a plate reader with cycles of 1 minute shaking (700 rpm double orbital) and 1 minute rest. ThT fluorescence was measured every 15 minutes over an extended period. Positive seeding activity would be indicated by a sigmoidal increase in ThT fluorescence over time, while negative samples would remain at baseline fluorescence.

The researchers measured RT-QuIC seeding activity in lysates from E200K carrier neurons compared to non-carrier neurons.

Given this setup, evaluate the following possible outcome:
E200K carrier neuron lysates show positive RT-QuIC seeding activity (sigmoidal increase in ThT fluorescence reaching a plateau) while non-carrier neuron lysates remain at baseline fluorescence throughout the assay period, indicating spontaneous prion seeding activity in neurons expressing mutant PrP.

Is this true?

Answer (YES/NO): NO